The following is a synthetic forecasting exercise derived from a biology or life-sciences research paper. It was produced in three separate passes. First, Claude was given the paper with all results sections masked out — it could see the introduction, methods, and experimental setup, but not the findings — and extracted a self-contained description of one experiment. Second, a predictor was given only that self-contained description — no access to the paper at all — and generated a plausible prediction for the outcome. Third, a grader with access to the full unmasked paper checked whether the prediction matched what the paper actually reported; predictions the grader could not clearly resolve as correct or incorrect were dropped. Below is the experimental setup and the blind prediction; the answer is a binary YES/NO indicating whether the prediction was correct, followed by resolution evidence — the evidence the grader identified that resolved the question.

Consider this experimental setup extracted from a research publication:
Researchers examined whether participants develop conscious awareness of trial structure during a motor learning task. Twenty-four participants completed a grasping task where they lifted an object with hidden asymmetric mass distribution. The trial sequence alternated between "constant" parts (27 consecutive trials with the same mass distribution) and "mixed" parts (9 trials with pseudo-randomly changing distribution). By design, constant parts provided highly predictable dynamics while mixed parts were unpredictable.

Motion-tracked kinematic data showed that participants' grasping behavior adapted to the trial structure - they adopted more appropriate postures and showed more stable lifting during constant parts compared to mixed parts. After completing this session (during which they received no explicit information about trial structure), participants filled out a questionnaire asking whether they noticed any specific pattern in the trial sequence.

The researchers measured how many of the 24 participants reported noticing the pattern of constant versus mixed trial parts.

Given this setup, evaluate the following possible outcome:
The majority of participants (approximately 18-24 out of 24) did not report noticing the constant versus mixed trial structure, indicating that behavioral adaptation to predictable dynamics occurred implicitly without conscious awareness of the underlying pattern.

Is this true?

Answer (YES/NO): YES